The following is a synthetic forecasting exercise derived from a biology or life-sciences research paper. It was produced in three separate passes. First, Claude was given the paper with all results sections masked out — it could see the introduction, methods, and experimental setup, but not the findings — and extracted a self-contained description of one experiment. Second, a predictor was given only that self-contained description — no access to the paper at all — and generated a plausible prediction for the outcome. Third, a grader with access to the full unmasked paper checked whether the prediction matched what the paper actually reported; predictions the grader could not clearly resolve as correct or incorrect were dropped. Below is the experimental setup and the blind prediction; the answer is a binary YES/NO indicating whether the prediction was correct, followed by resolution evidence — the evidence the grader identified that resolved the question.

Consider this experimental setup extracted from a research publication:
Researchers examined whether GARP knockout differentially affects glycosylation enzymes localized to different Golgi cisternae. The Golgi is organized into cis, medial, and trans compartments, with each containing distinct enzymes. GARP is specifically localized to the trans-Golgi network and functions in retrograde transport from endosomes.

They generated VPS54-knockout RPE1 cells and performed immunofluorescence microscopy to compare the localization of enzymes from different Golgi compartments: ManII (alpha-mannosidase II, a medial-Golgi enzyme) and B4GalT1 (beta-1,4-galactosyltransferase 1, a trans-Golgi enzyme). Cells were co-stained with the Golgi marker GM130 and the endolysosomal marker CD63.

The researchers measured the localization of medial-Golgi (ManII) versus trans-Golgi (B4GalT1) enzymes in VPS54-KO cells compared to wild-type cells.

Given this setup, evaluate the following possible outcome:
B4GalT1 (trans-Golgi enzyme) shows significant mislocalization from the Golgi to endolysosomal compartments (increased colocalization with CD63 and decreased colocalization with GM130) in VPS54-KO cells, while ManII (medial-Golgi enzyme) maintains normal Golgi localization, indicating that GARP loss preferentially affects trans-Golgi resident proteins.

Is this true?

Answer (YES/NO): NO